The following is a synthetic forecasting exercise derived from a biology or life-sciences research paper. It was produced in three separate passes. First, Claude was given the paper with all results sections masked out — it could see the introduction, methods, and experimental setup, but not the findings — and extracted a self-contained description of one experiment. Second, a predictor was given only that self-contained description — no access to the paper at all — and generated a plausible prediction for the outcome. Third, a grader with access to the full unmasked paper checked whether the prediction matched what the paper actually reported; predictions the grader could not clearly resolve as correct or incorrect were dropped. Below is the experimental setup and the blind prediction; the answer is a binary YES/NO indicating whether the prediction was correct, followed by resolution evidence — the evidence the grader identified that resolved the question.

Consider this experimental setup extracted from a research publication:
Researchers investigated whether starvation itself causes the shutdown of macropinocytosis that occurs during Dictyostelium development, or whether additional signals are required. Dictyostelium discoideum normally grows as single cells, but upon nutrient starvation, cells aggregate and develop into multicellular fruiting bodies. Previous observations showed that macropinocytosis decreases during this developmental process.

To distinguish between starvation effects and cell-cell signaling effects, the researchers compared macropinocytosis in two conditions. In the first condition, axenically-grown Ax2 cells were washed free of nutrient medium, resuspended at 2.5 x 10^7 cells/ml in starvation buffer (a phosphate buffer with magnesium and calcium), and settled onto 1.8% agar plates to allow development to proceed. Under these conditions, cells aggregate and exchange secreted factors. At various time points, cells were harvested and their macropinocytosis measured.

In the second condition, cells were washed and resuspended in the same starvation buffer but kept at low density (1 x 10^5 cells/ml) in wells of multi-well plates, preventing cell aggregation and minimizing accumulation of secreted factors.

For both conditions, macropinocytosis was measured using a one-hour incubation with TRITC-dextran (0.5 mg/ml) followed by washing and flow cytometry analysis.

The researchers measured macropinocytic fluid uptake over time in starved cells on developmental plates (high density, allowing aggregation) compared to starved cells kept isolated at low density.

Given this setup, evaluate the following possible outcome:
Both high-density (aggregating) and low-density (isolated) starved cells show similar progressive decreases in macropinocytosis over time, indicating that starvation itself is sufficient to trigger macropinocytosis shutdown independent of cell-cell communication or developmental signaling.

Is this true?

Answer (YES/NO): NO